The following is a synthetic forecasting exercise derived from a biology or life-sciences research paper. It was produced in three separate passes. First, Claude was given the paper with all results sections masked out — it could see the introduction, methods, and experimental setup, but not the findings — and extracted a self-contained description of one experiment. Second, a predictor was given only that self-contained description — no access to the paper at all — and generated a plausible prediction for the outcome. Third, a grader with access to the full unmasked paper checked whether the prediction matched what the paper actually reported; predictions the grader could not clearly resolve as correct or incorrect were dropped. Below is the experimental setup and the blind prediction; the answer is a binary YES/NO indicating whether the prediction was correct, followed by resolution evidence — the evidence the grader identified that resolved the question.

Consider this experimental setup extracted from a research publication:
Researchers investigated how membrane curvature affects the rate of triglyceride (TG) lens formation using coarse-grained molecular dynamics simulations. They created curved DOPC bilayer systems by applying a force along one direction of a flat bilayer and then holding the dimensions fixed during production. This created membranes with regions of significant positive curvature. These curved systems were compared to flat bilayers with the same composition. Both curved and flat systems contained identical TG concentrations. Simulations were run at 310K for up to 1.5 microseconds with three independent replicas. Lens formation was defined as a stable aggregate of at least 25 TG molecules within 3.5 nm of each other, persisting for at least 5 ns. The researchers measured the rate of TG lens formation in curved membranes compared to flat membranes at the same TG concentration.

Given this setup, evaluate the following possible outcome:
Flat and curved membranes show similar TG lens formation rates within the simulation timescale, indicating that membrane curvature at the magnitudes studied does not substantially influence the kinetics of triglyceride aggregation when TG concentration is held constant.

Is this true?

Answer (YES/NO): YES